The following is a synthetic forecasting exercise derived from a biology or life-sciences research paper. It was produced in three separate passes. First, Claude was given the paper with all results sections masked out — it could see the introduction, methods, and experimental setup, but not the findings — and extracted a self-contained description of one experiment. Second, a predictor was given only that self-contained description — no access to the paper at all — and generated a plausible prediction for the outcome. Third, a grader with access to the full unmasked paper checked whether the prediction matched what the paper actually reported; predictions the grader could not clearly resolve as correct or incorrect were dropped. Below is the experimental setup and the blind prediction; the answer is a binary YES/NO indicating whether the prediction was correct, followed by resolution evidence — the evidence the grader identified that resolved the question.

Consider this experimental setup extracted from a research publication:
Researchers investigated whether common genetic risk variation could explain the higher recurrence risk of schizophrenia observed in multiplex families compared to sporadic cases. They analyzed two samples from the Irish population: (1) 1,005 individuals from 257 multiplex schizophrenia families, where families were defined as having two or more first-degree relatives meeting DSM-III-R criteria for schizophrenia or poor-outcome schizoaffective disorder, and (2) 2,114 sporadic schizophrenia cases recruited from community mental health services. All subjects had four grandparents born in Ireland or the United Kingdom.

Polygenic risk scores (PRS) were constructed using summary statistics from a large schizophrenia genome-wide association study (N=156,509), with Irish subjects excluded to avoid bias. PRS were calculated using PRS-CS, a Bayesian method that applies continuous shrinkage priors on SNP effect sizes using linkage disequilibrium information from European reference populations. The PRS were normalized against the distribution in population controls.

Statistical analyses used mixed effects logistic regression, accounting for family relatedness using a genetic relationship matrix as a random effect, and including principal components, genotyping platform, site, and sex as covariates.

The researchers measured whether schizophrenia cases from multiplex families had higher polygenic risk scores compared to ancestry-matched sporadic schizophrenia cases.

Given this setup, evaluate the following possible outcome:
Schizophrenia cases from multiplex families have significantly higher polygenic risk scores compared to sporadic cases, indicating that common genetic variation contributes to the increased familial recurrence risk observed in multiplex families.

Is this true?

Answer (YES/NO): NO